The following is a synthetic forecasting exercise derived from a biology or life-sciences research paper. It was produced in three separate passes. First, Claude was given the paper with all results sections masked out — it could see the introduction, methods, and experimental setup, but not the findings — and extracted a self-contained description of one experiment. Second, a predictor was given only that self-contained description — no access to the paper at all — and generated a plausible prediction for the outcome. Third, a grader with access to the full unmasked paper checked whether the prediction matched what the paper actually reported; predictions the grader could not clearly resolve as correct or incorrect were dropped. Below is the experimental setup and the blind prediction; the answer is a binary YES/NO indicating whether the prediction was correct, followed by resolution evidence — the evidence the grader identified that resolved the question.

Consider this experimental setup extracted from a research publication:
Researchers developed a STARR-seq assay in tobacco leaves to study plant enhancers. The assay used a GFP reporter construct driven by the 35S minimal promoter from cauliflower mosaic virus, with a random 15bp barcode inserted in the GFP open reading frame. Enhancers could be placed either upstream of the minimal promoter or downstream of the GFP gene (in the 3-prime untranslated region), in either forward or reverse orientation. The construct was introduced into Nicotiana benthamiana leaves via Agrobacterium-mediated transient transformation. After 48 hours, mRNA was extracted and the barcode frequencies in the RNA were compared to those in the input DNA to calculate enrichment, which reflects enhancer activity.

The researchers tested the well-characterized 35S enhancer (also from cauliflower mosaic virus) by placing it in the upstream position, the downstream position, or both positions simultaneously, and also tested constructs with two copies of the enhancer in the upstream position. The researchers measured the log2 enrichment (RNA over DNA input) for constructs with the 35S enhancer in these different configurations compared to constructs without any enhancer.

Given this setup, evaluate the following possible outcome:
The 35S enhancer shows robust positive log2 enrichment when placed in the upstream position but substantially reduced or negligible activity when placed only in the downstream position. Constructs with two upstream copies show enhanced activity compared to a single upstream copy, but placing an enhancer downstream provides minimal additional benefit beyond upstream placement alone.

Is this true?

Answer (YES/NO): YES